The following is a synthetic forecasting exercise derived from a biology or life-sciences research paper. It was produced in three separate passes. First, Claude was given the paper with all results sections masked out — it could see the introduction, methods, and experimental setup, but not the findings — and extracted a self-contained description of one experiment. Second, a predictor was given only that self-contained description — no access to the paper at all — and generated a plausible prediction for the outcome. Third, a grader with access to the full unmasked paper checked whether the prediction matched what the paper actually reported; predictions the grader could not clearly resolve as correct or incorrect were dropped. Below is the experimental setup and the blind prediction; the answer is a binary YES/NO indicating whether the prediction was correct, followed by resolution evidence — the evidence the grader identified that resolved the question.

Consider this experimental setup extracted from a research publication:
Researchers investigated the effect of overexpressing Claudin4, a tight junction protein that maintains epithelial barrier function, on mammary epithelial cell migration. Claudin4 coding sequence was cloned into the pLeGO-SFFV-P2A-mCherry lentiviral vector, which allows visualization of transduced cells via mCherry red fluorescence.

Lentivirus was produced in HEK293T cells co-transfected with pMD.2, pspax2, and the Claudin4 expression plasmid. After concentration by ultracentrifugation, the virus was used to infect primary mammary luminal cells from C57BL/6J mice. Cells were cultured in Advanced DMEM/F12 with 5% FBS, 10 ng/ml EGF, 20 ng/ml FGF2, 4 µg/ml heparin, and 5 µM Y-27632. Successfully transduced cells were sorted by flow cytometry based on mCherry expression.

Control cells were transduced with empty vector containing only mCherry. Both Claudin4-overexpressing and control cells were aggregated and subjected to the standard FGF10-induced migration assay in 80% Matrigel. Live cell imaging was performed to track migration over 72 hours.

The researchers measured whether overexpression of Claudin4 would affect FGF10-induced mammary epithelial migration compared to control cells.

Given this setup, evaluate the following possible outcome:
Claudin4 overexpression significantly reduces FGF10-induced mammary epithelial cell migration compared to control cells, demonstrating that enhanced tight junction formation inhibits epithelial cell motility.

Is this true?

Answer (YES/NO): NO